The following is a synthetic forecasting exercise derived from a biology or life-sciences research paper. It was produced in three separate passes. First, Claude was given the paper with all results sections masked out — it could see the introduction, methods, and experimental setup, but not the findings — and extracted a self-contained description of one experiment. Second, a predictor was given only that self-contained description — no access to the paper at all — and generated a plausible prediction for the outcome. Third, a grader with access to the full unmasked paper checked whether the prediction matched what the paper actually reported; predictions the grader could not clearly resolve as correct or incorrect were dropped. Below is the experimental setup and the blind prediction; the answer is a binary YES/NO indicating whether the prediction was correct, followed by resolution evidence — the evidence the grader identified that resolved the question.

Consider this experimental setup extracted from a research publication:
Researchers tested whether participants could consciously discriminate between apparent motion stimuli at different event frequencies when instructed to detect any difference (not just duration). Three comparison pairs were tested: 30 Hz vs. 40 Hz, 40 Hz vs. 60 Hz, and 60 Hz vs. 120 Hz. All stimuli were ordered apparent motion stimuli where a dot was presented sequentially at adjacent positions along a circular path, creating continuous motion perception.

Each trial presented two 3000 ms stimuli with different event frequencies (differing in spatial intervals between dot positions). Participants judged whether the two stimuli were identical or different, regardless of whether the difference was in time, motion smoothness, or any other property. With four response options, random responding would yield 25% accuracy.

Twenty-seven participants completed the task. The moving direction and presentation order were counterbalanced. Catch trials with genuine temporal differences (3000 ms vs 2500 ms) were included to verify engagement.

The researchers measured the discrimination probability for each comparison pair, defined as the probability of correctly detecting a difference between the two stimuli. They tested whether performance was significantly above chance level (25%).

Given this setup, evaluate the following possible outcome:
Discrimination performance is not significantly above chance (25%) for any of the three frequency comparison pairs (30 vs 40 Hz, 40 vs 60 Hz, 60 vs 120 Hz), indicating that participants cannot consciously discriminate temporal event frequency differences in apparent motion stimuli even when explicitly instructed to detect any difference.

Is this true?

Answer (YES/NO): NO